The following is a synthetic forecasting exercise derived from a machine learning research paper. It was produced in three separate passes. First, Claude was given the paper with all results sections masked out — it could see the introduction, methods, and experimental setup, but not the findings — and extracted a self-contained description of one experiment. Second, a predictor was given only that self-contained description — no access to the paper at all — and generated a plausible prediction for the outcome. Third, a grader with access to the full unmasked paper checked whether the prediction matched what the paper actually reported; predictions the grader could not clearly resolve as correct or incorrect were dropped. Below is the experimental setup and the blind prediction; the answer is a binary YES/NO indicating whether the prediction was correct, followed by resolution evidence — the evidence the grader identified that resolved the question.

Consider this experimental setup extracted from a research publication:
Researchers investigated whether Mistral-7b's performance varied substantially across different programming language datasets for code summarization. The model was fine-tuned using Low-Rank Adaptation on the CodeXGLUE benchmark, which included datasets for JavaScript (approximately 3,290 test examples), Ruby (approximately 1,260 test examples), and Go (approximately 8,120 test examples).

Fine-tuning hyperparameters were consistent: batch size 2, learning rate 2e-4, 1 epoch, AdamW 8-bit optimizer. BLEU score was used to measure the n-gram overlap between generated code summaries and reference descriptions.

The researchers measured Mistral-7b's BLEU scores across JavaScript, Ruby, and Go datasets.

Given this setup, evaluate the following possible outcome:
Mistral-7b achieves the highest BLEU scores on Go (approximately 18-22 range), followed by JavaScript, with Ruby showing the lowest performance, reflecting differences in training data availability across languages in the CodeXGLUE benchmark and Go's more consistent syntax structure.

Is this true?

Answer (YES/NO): NO